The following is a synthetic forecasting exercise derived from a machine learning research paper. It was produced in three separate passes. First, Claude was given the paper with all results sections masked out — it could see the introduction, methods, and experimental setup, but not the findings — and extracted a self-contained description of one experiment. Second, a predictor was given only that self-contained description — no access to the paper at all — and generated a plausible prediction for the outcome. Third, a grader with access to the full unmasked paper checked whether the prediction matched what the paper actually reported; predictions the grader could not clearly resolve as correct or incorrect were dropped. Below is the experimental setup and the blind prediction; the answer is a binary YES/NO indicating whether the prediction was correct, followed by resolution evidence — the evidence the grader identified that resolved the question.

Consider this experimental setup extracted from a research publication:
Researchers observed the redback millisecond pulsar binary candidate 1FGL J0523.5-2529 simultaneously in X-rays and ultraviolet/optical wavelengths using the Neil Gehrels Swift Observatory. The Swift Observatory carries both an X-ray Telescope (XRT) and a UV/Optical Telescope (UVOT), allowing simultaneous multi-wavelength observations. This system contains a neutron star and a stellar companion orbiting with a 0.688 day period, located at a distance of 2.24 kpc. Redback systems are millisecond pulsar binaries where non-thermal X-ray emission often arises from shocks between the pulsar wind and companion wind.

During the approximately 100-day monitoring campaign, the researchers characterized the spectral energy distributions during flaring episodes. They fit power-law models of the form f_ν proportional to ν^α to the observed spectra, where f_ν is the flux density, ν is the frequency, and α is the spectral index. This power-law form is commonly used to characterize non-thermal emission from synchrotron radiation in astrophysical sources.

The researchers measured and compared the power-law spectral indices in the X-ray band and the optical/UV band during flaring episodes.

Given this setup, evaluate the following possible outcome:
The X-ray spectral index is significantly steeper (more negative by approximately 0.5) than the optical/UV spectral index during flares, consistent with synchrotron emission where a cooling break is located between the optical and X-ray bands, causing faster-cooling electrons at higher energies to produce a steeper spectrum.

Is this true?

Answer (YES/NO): NO